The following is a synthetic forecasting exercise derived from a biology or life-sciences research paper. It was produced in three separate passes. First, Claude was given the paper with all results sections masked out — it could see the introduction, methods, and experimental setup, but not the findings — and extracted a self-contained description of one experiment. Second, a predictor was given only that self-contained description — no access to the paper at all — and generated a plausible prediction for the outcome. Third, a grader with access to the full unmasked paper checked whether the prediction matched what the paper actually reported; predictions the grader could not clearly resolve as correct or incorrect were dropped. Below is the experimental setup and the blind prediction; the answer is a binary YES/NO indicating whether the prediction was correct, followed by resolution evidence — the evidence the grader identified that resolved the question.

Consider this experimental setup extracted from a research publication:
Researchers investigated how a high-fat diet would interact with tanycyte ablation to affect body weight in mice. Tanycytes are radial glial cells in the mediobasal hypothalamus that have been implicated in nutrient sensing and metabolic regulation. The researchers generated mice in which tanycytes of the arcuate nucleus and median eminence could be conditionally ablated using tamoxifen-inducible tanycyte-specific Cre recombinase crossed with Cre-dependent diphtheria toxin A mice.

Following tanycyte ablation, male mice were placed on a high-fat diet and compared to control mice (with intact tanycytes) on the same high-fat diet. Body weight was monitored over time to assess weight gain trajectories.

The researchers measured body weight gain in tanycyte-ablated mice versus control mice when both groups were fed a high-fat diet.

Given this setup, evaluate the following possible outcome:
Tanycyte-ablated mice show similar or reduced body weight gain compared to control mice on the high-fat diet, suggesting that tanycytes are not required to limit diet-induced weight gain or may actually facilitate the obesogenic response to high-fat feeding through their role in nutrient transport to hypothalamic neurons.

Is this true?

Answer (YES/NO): NO